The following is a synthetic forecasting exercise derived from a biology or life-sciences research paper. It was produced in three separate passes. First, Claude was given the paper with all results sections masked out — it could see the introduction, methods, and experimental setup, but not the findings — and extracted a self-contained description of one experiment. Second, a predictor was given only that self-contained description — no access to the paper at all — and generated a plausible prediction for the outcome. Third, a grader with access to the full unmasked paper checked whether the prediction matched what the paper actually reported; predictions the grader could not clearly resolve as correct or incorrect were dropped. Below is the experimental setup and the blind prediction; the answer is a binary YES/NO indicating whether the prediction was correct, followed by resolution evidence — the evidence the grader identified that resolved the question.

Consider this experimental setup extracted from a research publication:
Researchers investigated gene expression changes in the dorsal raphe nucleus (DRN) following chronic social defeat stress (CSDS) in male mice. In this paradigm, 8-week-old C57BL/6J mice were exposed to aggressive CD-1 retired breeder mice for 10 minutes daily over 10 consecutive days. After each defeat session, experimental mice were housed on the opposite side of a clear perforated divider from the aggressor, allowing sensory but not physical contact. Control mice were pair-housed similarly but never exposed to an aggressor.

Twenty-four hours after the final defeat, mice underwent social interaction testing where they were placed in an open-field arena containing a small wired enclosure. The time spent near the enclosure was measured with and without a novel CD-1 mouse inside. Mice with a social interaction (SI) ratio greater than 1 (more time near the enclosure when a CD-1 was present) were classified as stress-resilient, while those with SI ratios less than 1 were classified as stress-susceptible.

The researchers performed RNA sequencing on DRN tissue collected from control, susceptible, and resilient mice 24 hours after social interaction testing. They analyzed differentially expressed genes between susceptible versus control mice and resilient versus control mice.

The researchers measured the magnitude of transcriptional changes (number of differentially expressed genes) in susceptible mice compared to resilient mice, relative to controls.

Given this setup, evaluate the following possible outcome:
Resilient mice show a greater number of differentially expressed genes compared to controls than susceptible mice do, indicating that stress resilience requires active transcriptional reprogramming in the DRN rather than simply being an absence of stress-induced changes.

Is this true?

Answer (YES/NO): NO